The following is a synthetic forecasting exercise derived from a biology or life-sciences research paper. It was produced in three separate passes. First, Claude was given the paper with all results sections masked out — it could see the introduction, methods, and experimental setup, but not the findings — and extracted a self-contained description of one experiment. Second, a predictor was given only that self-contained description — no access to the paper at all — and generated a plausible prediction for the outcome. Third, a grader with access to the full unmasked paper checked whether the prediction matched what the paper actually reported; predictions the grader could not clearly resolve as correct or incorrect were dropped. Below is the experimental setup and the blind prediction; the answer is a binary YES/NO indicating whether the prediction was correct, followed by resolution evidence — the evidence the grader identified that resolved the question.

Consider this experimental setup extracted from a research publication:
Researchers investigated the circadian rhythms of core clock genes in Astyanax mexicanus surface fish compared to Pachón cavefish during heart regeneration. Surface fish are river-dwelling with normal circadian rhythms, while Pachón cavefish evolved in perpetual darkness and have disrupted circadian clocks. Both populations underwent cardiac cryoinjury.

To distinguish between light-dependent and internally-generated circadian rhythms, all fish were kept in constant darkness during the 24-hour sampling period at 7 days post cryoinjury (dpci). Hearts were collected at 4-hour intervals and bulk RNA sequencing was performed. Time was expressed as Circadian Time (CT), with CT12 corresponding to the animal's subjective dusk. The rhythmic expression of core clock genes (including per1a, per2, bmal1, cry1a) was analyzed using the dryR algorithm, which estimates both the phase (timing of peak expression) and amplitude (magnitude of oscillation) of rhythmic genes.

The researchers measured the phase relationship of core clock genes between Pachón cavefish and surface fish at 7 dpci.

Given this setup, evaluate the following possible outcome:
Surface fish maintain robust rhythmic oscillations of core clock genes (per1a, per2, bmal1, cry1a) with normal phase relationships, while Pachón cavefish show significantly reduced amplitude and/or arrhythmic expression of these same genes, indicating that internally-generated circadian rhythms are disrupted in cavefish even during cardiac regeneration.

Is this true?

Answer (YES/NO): NO